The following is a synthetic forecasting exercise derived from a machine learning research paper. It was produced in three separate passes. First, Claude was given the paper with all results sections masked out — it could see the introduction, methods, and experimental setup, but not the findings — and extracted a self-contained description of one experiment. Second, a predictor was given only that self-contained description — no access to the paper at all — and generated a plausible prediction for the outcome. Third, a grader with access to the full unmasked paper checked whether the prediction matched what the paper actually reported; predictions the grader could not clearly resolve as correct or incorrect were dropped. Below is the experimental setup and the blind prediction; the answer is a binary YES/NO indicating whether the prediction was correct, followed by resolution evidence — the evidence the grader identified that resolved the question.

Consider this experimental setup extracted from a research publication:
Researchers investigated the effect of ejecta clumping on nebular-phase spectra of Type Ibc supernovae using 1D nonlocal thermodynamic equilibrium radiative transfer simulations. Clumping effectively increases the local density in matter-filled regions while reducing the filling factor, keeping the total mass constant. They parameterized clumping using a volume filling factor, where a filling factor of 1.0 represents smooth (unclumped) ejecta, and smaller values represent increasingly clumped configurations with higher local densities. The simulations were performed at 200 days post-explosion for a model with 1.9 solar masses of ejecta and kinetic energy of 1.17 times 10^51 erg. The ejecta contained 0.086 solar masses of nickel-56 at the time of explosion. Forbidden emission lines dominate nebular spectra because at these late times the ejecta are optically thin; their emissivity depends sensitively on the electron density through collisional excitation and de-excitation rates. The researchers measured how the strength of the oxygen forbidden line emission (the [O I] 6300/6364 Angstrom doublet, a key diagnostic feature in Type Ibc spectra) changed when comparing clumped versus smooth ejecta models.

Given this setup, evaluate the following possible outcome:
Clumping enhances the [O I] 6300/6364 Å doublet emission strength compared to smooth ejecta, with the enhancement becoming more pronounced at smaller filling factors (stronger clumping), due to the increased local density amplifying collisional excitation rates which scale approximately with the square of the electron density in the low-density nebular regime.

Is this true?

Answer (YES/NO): NO